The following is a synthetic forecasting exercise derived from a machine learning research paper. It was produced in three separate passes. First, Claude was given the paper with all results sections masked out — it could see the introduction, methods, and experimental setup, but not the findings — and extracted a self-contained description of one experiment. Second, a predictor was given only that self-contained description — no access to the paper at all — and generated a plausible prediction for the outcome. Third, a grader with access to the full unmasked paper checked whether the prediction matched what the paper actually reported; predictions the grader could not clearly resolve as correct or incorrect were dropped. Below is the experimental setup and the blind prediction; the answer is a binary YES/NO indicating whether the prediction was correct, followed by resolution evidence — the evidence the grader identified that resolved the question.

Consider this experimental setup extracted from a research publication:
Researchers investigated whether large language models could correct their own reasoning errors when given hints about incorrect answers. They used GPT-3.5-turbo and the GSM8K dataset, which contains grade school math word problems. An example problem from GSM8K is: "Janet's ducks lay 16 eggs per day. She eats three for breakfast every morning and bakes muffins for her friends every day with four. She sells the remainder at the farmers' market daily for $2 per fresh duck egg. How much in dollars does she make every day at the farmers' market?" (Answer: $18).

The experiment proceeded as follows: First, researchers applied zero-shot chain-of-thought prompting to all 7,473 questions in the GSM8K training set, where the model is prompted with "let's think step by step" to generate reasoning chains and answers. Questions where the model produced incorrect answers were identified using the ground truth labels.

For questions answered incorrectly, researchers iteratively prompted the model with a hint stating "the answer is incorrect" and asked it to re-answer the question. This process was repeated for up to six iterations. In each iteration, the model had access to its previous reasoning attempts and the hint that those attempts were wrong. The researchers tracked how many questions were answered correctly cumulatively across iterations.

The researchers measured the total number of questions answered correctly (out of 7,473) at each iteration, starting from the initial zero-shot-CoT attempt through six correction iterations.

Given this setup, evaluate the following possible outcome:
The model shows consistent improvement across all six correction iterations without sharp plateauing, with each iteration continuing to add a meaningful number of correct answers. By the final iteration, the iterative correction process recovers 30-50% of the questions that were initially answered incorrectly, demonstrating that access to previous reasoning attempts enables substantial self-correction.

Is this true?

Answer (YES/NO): YES